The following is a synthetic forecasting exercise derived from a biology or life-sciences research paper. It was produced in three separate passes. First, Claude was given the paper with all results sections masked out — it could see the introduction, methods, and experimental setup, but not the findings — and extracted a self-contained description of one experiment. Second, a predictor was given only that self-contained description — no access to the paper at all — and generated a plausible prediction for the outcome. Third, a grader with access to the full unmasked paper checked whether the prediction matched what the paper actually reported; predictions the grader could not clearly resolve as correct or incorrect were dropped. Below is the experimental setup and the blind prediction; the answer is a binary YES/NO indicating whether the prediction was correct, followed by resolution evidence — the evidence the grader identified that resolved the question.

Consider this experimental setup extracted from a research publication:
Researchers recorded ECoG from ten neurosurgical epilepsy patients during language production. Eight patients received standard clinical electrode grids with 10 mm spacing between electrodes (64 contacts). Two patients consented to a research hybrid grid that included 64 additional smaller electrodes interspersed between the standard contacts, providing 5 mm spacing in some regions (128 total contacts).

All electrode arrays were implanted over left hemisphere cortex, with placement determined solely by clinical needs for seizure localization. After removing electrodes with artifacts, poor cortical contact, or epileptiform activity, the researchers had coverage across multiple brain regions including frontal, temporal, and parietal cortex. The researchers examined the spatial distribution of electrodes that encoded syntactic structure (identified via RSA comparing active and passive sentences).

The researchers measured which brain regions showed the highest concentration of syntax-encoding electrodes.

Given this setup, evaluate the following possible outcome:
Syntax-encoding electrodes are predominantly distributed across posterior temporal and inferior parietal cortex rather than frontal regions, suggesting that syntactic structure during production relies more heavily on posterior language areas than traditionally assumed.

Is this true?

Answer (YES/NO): NO